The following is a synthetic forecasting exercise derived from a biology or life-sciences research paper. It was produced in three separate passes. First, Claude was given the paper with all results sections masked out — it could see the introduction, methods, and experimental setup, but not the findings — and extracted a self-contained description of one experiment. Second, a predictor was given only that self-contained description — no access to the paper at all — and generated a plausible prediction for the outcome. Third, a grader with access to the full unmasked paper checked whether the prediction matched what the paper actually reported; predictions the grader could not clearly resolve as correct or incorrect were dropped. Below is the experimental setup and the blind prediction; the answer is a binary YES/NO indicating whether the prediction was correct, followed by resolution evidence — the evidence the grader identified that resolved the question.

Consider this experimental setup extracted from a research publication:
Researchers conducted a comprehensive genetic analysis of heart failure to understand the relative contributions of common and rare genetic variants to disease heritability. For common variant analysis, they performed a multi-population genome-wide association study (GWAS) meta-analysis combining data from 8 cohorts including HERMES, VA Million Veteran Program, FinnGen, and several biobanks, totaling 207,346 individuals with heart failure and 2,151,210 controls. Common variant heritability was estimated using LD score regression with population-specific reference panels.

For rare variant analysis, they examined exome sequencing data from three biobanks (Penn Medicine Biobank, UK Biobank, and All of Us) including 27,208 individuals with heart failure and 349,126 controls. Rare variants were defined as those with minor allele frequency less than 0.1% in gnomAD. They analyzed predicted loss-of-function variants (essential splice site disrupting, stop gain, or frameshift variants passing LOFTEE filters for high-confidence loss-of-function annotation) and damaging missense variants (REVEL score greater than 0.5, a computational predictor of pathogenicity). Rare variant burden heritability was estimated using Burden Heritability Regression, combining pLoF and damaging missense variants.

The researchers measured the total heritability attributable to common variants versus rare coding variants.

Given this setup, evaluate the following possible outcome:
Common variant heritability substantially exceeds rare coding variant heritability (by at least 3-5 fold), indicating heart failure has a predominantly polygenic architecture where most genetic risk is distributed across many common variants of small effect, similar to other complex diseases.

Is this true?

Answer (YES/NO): NO